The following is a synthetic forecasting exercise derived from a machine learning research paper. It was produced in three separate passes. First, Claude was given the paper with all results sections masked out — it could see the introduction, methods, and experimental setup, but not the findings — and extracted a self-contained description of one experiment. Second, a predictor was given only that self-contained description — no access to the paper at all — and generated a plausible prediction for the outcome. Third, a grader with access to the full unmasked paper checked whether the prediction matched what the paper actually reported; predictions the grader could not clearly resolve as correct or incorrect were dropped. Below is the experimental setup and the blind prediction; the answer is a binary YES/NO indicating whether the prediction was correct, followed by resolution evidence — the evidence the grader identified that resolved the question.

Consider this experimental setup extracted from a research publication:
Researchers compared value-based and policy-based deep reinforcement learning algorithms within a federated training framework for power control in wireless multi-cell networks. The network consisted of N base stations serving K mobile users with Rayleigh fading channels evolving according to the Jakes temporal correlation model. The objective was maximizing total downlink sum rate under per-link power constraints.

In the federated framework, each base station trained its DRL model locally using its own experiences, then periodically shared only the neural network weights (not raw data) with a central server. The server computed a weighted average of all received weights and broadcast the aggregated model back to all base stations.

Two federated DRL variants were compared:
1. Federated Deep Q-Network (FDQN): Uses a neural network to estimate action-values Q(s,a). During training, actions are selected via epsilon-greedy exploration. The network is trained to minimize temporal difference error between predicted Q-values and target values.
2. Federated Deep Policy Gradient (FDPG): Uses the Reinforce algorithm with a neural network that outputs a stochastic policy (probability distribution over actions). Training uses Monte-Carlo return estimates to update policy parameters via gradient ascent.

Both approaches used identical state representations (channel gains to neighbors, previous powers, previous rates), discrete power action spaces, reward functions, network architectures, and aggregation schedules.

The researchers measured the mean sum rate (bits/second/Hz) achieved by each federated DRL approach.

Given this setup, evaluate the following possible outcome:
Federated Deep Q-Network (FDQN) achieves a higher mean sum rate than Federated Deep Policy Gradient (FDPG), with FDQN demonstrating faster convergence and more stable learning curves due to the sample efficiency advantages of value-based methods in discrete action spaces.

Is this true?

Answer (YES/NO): NO